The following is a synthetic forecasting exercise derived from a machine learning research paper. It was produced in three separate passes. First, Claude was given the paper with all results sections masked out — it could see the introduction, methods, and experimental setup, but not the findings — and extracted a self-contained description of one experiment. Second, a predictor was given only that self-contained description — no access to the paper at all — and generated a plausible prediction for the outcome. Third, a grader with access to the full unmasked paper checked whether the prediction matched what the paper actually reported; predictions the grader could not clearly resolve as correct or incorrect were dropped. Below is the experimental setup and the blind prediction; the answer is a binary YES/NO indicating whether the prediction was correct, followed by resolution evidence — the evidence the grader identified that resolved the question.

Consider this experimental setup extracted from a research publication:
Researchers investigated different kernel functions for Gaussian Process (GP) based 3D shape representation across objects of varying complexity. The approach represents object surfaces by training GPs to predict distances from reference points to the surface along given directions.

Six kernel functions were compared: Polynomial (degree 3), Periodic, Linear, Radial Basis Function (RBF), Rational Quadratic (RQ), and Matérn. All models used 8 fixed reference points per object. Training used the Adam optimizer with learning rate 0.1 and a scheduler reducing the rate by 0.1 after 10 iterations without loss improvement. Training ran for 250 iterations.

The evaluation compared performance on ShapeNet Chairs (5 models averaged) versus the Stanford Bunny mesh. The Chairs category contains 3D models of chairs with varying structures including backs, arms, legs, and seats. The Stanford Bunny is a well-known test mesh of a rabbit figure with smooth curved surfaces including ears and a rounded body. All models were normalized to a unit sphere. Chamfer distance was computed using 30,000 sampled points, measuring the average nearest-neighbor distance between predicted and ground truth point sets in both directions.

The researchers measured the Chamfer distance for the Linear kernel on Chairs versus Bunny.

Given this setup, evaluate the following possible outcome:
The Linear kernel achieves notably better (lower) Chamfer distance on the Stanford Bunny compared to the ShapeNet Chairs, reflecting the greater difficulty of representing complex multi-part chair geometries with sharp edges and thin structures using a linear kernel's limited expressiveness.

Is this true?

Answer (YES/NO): NO